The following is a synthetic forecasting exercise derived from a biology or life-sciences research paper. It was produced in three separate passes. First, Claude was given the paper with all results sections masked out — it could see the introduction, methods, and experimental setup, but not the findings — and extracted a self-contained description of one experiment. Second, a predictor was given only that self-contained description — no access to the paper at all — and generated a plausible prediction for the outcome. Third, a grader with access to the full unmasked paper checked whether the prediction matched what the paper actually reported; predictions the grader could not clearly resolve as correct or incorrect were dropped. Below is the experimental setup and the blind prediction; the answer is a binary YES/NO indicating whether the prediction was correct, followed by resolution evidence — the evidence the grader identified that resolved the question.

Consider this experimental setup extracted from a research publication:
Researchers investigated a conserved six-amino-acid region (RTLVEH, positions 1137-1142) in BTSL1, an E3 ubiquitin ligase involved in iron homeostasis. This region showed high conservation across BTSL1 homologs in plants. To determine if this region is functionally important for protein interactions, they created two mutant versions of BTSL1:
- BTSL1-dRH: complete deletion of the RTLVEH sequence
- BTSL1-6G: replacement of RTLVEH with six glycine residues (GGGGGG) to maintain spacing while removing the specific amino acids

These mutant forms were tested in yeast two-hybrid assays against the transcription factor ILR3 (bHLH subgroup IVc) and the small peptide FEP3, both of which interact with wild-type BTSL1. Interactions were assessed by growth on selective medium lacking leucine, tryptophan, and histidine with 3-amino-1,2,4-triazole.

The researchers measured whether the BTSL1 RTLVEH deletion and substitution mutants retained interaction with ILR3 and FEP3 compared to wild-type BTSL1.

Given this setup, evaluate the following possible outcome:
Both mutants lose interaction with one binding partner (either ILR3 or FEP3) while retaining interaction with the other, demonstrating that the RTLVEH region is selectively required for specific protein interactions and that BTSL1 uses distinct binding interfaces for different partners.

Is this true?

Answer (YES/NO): YES